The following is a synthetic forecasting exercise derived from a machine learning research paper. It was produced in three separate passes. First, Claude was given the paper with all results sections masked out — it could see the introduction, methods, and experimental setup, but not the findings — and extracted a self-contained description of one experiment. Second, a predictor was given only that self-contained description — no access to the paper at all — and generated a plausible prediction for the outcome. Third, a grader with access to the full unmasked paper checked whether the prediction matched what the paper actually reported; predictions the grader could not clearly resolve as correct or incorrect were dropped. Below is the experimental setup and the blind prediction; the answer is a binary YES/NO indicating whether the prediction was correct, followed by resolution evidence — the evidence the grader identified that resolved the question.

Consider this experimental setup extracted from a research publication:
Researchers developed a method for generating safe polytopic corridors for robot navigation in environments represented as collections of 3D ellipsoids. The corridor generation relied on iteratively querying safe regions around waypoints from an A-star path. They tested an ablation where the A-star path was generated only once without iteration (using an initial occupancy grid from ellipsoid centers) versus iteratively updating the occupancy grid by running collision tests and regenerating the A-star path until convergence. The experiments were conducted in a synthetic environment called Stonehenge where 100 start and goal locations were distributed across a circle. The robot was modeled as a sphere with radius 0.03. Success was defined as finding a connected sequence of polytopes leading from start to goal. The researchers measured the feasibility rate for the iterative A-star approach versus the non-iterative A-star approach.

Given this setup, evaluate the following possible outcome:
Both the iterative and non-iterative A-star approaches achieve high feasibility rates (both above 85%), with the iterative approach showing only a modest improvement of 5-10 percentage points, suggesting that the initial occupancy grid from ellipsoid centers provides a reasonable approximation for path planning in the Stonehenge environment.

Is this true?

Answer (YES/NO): NO